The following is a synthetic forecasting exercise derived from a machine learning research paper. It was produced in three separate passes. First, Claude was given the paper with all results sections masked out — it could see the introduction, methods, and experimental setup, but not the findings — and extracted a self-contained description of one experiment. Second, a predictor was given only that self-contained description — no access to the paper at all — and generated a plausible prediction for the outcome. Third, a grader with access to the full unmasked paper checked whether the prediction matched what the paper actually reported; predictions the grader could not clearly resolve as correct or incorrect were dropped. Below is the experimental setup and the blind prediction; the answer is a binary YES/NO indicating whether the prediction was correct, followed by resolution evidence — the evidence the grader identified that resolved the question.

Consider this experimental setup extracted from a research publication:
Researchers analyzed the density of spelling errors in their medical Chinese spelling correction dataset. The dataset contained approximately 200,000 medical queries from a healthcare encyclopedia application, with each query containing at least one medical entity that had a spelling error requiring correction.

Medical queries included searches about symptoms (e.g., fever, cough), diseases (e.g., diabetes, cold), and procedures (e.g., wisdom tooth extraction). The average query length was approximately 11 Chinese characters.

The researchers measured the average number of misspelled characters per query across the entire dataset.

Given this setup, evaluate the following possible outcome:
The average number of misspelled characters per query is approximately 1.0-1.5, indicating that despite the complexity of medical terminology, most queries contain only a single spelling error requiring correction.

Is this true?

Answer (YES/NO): NO